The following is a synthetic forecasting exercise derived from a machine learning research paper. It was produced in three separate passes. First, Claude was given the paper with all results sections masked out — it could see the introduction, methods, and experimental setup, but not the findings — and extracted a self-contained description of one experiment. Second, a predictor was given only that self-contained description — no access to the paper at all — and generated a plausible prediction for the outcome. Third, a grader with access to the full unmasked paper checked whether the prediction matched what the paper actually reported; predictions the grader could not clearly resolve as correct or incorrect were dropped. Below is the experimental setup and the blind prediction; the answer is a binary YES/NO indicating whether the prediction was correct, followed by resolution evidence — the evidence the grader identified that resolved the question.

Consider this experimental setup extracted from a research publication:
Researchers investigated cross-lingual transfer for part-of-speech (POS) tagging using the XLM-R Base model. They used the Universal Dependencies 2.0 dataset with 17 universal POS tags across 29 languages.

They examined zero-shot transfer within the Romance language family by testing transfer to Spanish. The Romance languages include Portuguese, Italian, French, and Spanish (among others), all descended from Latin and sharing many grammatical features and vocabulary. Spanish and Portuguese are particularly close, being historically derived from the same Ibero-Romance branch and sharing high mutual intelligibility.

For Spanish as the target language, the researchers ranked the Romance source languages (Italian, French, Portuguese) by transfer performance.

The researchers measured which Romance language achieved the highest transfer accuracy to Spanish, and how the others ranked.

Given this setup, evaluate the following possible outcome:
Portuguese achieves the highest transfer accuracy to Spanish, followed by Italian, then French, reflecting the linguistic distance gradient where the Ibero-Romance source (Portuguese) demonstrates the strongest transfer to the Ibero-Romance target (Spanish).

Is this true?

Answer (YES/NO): NO